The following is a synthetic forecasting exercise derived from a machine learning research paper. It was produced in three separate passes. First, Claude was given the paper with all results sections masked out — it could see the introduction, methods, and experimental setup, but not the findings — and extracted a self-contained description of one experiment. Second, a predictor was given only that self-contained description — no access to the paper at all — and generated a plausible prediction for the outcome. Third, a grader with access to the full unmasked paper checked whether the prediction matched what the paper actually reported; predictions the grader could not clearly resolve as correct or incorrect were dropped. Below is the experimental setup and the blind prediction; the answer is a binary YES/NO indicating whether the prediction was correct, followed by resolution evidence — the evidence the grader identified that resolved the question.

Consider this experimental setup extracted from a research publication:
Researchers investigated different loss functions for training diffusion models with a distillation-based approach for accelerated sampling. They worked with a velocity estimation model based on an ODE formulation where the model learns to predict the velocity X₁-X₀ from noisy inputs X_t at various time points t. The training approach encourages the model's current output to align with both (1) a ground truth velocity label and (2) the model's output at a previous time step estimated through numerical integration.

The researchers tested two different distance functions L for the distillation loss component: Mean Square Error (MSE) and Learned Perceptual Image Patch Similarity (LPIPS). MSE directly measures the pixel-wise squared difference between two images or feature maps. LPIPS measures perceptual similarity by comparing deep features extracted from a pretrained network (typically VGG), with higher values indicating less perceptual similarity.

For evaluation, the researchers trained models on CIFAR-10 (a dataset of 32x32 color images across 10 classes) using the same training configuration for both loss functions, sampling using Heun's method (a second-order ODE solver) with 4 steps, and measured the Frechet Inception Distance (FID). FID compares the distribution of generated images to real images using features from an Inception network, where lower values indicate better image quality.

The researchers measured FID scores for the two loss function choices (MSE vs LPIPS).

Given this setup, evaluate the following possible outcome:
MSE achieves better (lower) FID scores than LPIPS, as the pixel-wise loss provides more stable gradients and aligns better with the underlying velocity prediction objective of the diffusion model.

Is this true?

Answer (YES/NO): YES